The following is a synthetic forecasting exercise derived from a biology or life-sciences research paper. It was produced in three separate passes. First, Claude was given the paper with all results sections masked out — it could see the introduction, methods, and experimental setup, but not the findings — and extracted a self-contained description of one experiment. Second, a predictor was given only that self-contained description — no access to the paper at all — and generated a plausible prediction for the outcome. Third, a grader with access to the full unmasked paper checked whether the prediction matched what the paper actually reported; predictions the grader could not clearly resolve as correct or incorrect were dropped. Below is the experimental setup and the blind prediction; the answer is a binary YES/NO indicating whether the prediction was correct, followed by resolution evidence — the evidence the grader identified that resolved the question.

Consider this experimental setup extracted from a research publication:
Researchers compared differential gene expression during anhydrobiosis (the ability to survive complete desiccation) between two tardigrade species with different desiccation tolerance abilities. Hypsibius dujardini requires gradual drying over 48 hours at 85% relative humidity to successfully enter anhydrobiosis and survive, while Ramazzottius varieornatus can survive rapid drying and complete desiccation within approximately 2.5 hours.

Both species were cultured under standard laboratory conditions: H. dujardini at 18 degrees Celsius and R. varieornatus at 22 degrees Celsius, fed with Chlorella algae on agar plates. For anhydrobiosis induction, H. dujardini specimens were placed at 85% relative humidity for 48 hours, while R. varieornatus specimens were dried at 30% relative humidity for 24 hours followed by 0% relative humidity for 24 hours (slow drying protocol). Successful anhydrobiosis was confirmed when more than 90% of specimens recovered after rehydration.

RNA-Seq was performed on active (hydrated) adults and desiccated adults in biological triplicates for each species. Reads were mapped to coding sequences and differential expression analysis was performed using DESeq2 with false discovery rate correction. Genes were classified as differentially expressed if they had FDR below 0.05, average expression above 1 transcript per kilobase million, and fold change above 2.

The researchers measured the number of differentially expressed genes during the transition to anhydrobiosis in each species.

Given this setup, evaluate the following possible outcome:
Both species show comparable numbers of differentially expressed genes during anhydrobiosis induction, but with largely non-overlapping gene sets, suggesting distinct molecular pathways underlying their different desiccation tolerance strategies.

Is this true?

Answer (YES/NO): NO